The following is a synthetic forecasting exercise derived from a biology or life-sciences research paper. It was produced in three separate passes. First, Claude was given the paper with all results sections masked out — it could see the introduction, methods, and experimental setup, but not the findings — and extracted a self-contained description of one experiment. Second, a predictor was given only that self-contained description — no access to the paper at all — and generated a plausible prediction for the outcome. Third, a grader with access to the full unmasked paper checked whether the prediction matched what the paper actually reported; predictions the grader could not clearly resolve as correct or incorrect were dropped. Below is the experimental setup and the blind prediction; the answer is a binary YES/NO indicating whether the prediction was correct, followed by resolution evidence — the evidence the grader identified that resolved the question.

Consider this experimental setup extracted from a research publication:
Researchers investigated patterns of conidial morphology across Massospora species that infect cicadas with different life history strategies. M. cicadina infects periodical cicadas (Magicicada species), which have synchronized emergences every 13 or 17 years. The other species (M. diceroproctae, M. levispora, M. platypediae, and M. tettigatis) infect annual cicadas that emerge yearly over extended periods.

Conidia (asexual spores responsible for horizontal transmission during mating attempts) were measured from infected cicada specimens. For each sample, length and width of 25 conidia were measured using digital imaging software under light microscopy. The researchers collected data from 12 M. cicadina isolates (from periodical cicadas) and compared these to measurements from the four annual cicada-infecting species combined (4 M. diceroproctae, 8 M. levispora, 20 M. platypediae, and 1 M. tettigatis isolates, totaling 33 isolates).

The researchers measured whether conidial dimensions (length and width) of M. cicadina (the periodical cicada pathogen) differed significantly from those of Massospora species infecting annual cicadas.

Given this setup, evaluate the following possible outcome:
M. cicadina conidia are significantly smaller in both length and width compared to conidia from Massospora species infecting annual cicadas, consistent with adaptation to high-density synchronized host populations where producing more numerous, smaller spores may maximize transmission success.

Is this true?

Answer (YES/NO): NO